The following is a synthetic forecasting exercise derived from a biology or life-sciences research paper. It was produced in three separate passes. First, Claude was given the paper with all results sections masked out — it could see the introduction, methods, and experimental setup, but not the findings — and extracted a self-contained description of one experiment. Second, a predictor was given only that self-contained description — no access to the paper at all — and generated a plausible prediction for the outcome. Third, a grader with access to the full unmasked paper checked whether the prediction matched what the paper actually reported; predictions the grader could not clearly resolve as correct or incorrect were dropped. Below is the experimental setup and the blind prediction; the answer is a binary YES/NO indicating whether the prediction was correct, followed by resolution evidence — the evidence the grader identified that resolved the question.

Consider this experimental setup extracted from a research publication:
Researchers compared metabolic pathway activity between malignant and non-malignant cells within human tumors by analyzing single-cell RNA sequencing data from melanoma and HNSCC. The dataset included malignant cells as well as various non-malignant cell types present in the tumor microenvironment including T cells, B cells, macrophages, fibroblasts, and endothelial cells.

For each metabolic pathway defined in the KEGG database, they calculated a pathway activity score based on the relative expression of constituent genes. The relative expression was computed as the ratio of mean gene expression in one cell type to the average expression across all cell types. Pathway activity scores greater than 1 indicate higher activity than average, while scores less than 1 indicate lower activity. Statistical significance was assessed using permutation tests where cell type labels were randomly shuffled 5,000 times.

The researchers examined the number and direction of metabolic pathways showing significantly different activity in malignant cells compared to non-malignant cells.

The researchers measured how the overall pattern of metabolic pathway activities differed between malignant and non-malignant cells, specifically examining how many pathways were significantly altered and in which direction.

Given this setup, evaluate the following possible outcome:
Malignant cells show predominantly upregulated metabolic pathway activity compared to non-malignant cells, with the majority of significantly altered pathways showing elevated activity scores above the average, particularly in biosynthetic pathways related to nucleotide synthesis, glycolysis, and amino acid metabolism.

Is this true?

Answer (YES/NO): NO